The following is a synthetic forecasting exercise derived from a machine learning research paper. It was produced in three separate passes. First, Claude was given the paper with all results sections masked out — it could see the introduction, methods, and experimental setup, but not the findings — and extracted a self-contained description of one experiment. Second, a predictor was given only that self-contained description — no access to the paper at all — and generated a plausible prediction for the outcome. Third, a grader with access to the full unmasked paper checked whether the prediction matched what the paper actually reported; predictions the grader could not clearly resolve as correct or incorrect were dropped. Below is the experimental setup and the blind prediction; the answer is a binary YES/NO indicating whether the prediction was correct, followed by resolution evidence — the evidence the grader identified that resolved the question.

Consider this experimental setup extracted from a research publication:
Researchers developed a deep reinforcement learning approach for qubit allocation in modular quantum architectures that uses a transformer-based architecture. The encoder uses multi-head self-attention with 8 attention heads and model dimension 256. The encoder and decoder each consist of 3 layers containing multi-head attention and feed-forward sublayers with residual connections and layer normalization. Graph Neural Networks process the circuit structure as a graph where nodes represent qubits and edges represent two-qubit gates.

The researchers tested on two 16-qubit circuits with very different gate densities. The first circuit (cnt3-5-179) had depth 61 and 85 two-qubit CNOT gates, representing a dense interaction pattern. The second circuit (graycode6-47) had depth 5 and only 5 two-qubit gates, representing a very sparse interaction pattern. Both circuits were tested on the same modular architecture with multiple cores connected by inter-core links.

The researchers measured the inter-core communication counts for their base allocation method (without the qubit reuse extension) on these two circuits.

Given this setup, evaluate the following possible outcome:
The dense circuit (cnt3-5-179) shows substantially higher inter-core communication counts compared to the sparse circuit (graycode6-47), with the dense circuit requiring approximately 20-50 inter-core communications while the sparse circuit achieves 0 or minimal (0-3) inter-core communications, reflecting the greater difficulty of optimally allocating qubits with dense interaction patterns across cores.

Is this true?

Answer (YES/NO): NO